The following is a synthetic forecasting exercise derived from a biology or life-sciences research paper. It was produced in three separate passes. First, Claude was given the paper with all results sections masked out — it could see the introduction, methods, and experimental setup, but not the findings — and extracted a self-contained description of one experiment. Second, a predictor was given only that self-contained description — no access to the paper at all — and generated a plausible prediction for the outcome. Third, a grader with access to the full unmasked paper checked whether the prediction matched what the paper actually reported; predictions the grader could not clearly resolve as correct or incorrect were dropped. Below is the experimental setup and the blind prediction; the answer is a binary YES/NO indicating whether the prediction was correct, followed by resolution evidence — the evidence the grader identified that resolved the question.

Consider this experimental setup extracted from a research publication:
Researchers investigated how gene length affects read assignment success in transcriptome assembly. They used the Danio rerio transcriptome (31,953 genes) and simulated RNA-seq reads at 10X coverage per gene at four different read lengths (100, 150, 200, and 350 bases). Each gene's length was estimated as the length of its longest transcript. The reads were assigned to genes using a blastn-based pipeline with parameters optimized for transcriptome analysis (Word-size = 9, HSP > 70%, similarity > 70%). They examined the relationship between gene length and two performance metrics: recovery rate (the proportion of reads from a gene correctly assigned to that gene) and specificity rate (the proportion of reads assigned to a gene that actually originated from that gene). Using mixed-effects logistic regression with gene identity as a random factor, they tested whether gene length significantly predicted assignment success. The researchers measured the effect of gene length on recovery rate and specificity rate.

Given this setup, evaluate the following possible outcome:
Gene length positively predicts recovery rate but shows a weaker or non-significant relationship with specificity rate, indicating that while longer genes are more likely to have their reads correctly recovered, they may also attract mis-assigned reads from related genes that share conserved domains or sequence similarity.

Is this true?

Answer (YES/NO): NO